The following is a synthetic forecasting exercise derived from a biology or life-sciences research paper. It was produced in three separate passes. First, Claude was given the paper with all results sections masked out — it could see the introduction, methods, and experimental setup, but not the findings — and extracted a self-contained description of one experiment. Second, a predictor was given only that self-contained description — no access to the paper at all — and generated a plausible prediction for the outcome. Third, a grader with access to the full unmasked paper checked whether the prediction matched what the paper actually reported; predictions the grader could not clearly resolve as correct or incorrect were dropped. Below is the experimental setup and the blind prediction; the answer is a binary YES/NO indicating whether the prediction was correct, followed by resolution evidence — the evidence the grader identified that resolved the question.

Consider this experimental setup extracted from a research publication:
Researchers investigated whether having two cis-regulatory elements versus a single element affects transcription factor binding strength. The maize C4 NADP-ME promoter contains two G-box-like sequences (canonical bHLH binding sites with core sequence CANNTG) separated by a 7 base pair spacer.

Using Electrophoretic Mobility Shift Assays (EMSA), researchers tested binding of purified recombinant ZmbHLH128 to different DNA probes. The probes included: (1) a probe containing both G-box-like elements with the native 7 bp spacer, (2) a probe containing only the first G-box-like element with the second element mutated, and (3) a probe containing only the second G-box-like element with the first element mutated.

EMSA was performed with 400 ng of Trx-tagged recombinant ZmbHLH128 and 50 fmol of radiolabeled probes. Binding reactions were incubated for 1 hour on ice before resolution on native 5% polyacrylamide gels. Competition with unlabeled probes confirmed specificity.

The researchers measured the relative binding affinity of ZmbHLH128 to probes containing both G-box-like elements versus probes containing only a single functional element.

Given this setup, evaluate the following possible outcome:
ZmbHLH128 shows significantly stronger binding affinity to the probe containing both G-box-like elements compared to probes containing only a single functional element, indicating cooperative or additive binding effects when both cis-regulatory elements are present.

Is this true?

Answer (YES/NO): YES